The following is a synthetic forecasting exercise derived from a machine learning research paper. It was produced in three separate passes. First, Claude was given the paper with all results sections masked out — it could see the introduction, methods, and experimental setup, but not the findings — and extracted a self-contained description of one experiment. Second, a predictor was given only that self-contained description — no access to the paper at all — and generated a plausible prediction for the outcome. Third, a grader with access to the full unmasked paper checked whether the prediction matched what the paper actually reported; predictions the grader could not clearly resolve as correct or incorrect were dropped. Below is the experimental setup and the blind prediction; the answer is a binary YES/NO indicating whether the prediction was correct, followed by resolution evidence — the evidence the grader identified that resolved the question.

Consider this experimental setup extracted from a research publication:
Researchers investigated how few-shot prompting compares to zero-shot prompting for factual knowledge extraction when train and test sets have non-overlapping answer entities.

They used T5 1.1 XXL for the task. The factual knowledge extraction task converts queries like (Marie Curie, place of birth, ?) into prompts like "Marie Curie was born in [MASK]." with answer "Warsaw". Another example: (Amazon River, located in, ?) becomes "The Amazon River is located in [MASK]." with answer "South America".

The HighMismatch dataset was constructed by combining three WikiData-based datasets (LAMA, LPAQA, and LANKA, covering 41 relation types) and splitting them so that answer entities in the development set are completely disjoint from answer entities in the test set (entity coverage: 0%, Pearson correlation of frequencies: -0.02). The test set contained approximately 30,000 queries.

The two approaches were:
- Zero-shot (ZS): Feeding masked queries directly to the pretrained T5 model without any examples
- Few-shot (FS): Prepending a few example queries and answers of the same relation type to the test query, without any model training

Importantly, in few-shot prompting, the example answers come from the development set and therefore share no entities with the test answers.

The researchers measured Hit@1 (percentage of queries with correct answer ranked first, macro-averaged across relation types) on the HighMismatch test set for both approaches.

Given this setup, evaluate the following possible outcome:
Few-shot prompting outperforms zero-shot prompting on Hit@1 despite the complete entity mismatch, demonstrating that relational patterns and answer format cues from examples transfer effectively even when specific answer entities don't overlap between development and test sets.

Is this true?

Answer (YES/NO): YES